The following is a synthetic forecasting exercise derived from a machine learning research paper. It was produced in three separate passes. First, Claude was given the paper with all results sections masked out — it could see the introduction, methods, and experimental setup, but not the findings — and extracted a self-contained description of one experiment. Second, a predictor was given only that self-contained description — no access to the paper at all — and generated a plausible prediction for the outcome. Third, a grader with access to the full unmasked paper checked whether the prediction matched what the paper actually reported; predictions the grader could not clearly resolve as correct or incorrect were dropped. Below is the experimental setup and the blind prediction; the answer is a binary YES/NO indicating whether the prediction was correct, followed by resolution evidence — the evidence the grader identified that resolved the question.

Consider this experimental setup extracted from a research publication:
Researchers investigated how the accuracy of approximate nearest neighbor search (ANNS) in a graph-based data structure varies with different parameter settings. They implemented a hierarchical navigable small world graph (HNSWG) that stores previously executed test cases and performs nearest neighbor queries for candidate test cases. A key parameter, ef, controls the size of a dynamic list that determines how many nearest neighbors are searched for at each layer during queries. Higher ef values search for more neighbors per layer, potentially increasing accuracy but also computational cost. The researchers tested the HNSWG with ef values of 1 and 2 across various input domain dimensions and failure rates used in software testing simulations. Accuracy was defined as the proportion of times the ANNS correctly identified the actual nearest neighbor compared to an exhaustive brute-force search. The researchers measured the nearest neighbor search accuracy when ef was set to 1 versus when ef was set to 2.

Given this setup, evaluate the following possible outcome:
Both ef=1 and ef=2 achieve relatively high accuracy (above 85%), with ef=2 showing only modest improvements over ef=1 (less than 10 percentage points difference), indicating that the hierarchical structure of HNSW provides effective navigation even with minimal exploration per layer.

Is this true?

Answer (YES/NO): YES